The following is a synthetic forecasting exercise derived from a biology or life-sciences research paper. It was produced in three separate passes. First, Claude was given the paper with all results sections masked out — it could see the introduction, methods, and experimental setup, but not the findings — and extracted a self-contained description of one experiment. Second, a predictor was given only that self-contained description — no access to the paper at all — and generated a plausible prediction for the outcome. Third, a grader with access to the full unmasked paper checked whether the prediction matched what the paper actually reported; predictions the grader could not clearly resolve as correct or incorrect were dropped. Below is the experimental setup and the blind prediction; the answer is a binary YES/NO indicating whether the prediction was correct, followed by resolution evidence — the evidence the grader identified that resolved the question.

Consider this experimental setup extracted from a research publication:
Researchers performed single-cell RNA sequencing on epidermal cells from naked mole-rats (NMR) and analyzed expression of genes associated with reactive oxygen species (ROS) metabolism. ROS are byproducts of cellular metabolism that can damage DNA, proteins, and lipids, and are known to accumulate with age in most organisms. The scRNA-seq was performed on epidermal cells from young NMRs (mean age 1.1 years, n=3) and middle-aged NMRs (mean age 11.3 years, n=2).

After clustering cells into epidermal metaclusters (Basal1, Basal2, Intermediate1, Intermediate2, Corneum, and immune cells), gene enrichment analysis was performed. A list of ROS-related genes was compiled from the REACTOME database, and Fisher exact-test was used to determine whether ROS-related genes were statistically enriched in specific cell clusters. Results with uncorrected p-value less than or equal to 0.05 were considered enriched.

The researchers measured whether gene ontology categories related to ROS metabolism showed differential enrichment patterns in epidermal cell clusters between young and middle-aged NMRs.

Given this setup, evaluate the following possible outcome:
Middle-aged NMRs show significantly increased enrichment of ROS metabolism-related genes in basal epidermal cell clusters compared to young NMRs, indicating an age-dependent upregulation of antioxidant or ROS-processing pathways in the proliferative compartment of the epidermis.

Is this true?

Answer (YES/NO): NO